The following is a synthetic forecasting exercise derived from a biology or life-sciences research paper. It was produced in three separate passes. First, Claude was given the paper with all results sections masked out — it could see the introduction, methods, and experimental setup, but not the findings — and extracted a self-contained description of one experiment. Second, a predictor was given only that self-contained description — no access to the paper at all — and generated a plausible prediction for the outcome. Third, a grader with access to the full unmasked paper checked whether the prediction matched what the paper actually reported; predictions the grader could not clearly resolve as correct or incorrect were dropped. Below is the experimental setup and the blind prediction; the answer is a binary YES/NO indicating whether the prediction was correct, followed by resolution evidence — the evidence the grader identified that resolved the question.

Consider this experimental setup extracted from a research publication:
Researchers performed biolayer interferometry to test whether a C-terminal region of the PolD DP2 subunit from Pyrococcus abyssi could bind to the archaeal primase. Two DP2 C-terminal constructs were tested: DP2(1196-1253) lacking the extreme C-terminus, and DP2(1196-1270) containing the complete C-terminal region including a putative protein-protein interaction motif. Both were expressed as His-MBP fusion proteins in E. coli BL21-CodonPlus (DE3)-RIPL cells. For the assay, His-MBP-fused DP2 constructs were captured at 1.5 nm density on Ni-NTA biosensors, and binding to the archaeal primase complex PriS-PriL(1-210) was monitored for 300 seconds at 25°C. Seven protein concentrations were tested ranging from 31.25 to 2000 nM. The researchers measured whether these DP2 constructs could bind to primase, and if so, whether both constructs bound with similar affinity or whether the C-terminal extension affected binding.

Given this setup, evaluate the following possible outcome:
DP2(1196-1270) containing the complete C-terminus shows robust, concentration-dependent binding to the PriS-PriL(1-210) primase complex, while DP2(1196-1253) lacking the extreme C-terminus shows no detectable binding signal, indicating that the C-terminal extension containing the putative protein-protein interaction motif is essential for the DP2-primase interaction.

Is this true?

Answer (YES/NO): YES